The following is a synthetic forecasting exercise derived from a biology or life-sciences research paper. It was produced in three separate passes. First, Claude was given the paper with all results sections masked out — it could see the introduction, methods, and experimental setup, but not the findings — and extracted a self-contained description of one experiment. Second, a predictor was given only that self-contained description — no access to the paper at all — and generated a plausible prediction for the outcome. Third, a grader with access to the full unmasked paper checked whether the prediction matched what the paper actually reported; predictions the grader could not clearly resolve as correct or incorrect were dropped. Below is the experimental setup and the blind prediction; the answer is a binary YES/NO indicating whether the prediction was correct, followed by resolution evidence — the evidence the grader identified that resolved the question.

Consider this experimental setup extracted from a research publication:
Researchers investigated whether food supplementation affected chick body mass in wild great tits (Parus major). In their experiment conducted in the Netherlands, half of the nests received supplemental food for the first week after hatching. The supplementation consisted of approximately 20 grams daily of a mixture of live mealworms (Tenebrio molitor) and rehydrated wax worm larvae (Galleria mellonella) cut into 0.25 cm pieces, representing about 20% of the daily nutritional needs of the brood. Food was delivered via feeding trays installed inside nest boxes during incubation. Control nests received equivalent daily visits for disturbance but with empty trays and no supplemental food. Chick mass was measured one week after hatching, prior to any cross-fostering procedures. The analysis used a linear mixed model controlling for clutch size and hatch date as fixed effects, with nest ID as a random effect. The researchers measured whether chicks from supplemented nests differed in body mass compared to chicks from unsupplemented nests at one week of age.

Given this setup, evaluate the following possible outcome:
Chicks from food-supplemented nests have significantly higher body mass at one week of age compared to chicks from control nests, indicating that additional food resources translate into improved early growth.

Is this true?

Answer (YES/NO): NO